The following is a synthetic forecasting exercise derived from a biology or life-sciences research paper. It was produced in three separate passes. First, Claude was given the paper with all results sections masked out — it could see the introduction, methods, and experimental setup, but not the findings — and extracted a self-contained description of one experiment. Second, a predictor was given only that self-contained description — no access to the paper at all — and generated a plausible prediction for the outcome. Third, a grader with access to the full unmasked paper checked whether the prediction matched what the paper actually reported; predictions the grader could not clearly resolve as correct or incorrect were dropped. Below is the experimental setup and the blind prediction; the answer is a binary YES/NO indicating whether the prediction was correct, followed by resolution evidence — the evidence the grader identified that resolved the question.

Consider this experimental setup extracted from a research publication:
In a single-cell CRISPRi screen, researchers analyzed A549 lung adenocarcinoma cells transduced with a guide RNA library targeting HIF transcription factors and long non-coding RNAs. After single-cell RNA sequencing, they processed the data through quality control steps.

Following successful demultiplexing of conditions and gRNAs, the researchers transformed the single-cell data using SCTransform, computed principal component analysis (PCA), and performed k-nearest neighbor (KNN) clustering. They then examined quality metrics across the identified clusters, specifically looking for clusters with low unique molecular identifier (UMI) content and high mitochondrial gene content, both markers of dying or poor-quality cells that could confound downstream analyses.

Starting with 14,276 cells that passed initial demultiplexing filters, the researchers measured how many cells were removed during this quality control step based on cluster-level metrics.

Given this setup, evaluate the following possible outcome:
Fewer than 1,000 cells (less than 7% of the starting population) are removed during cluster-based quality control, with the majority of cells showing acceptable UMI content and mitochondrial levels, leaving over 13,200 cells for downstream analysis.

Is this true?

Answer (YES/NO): NO